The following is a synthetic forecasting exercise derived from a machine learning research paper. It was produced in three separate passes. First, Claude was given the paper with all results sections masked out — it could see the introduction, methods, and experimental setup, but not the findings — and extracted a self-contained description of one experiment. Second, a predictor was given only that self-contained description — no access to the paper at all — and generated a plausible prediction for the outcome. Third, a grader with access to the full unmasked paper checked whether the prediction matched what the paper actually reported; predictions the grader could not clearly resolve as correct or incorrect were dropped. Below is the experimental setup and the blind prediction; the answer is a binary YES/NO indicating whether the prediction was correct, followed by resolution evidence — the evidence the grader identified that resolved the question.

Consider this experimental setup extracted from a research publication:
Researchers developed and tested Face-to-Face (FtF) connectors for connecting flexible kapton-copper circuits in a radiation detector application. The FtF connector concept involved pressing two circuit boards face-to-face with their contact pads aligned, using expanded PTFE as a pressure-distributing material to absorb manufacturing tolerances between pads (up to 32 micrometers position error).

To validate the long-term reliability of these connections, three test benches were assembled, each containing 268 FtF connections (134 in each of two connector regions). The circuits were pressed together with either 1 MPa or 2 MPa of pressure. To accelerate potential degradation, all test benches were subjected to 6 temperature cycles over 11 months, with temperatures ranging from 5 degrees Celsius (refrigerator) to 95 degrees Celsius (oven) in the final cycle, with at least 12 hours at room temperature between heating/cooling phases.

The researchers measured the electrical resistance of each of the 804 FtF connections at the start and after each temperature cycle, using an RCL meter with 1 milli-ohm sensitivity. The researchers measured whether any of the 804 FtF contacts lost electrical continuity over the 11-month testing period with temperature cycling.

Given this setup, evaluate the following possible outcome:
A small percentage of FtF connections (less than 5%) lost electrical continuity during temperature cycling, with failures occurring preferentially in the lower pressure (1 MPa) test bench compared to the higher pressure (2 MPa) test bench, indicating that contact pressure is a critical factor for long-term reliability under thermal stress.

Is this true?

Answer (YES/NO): NO